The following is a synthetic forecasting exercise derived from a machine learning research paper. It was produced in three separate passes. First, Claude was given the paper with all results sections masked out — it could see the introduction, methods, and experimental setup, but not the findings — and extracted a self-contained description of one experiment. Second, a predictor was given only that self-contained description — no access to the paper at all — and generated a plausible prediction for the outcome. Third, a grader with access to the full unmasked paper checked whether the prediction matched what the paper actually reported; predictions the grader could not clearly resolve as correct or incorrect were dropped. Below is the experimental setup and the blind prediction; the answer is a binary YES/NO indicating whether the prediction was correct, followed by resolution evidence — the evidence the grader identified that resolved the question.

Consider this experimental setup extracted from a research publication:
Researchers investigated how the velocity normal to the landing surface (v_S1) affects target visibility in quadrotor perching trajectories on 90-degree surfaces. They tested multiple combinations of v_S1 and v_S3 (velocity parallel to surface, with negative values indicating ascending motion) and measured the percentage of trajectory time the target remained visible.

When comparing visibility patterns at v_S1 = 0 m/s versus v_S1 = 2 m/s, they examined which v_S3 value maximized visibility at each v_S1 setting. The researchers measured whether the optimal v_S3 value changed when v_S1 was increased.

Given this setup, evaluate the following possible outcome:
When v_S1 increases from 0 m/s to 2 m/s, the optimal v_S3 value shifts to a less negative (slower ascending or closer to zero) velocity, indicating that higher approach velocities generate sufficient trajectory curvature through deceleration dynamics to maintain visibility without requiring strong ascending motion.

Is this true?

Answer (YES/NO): NO